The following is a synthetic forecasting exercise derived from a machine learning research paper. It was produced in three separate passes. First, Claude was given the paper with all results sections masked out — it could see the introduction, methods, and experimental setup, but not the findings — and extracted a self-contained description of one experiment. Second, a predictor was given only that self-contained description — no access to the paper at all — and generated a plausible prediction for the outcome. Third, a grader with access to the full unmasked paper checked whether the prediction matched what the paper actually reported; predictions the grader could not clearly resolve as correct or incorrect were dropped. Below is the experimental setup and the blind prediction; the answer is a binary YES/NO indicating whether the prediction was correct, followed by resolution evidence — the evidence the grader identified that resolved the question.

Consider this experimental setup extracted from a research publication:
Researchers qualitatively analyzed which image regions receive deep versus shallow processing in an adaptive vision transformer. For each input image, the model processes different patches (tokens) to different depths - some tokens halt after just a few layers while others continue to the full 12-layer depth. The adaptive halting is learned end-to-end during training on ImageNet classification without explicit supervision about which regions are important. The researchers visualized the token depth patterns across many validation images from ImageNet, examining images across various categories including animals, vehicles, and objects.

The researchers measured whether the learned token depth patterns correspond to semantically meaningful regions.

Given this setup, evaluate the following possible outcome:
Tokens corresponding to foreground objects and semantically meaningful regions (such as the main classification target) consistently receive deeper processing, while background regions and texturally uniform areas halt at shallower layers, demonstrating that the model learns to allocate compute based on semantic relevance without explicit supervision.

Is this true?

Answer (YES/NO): YES